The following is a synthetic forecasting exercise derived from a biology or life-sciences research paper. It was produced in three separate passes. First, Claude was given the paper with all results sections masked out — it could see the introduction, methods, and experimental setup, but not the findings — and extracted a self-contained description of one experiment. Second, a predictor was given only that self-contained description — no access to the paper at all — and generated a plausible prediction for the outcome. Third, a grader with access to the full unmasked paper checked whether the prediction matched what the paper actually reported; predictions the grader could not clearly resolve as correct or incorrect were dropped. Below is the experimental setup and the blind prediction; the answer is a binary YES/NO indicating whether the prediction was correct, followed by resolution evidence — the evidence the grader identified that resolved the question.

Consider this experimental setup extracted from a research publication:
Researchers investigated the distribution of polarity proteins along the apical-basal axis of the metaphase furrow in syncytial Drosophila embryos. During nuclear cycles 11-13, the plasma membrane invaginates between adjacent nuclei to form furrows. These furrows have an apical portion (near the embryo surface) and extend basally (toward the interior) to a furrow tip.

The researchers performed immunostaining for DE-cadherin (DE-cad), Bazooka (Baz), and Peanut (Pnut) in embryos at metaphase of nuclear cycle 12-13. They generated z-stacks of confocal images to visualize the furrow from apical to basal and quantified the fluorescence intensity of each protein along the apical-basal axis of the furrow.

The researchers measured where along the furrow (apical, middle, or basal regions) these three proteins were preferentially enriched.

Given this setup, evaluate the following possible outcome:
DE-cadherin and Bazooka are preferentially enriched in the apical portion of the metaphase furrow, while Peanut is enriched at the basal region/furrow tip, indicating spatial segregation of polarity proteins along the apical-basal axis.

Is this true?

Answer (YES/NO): NO